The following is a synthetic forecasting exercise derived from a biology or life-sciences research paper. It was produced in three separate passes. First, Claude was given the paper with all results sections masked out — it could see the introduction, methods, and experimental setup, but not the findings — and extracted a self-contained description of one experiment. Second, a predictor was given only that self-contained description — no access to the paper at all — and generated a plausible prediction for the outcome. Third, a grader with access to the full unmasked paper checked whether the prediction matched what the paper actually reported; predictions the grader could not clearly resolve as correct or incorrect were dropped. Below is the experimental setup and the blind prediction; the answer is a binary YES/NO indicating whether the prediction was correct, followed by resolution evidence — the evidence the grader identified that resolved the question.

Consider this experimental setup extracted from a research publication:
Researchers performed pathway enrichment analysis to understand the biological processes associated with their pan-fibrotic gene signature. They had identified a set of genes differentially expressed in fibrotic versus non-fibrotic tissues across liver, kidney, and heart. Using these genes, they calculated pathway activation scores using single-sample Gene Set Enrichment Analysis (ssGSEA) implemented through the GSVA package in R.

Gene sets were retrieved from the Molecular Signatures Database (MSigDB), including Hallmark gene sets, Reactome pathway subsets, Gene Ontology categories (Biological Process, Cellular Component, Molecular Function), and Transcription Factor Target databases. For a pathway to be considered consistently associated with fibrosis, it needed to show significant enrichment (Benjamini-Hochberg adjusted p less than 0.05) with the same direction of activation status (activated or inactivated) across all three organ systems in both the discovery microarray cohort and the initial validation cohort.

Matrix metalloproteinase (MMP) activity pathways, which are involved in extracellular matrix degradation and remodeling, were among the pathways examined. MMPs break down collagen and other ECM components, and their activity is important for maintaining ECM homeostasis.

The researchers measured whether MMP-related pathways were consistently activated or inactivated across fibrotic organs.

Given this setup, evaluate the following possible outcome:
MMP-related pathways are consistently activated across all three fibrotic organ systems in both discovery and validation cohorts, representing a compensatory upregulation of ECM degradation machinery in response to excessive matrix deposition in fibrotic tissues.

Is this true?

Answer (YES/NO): YES